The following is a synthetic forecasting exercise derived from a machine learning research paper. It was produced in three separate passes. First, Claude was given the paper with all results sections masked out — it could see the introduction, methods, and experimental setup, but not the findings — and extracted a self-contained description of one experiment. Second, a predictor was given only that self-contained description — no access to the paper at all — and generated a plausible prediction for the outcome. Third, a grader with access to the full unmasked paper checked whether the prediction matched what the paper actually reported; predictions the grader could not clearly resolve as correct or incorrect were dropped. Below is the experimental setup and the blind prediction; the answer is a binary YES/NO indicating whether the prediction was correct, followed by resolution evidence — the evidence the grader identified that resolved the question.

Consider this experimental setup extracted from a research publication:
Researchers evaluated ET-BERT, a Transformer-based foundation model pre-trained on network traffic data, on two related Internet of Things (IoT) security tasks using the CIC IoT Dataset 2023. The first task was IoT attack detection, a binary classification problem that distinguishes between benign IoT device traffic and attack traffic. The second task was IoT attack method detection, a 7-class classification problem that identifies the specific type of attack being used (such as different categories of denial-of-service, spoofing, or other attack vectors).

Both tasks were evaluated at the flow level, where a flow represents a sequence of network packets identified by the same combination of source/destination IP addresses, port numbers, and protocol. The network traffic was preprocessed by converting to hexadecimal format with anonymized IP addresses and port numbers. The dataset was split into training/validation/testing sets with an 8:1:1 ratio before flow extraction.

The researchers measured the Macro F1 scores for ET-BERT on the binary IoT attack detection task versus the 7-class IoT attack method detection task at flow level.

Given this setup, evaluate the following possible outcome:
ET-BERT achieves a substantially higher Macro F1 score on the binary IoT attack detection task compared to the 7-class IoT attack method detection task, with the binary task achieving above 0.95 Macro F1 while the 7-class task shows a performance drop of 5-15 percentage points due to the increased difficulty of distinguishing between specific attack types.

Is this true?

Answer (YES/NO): NO